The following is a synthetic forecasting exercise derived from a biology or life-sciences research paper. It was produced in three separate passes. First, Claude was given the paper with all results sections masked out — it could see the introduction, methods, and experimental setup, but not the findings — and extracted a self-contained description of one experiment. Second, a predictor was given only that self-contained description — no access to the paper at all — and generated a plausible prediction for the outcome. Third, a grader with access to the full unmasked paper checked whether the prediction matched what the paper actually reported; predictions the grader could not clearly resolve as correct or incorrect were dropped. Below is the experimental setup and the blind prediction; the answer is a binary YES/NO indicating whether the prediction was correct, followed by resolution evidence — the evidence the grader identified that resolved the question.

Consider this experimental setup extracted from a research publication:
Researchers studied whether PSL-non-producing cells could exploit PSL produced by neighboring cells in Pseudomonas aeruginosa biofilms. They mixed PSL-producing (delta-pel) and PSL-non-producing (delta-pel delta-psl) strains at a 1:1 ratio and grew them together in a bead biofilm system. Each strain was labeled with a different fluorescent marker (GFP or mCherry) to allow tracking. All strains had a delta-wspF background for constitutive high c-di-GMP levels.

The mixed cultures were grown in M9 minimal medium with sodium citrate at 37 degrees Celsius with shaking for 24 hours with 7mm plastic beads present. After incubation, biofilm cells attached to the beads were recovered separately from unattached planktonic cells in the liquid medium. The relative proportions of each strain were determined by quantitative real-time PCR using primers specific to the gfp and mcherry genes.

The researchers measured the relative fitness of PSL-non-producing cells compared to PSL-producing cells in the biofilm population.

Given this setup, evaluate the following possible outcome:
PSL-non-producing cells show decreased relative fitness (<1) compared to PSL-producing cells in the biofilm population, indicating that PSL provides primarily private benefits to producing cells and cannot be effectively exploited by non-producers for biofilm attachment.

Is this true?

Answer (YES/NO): YES